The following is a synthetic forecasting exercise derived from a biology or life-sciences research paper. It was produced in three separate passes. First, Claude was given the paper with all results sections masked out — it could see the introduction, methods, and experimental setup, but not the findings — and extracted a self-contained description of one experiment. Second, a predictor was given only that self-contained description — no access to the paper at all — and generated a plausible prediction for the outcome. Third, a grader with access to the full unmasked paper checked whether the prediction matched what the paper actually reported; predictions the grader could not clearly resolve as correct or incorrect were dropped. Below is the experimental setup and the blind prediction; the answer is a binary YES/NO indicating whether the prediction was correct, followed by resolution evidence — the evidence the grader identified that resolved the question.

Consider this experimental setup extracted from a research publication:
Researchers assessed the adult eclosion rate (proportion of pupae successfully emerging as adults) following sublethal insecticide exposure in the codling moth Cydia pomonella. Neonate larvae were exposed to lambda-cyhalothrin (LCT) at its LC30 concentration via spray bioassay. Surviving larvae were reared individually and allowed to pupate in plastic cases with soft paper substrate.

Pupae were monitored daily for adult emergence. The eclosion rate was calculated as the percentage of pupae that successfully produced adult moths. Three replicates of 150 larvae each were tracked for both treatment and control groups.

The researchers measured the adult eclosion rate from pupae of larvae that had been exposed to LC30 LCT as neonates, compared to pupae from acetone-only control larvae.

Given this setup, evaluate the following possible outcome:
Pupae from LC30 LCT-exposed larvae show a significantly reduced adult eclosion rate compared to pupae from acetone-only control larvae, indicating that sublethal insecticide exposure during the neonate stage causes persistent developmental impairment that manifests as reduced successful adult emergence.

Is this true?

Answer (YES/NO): NO